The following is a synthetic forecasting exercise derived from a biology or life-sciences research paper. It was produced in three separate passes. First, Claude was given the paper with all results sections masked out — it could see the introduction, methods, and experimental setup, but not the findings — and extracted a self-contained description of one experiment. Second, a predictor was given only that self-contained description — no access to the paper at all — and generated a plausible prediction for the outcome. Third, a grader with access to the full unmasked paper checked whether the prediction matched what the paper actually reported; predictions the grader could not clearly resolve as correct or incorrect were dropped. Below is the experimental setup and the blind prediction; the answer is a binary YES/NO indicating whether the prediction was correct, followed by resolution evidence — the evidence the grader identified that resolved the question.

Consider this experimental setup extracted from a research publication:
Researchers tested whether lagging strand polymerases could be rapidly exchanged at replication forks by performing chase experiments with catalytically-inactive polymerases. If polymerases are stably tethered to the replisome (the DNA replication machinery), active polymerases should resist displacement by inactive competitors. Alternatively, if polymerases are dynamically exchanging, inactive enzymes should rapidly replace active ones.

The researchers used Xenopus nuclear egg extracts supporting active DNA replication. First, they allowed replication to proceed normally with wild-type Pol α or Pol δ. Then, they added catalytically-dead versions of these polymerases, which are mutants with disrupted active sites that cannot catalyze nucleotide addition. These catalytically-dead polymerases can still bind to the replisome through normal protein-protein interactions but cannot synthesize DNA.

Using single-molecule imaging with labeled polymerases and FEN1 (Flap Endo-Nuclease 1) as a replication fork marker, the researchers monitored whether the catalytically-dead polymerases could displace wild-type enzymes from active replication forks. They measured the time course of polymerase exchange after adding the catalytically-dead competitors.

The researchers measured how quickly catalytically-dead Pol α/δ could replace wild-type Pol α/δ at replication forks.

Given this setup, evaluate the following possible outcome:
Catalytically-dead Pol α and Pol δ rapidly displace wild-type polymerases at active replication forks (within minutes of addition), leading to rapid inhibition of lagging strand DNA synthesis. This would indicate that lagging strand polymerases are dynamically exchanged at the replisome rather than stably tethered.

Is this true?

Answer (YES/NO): YES